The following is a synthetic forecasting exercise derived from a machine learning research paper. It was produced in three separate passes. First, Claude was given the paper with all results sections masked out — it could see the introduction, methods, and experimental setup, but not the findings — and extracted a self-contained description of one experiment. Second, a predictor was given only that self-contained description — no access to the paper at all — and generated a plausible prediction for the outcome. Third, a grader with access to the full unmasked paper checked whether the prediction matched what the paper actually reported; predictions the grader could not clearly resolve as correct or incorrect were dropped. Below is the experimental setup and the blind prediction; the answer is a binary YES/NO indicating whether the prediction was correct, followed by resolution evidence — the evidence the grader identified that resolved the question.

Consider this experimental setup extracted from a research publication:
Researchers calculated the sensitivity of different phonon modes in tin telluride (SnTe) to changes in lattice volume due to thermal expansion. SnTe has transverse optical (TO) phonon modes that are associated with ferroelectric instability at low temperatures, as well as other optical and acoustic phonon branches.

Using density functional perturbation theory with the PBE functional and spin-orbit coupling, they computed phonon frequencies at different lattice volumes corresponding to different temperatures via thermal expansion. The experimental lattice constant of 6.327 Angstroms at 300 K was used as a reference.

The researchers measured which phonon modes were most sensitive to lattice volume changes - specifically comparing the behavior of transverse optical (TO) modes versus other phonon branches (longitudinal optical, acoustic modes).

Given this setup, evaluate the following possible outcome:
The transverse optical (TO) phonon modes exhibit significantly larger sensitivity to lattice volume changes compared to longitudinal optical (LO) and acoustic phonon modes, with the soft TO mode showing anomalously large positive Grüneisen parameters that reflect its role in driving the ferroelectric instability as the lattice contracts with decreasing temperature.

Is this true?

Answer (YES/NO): YES